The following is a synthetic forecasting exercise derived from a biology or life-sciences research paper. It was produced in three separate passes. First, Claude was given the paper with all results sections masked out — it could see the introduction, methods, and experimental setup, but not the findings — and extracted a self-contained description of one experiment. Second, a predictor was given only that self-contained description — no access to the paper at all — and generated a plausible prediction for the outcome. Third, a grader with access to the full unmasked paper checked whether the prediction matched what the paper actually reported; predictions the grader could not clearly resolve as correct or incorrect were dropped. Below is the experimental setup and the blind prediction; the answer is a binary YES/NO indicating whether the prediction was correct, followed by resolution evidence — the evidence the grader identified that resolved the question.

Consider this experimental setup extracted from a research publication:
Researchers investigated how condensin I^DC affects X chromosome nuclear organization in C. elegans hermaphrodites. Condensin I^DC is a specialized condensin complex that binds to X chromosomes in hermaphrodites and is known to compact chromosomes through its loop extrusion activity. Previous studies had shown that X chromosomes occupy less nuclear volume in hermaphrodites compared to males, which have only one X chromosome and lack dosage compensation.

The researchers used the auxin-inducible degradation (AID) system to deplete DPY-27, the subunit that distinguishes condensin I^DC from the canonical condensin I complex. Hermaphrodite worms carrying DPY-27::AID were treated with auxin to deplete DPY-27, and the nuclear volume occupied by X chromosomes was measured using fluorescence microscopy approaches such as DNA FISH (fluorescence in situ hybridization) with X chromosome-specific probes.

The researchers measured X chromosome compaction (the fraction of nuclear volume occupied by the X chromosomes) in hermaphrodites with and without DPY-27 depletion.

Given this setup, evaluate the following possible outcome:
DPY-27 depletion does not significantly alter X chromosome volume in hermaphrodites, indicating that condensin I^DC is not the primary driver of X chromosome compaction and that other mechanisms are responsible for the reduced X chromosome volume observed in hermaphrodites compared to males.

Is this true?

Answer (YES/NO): NO